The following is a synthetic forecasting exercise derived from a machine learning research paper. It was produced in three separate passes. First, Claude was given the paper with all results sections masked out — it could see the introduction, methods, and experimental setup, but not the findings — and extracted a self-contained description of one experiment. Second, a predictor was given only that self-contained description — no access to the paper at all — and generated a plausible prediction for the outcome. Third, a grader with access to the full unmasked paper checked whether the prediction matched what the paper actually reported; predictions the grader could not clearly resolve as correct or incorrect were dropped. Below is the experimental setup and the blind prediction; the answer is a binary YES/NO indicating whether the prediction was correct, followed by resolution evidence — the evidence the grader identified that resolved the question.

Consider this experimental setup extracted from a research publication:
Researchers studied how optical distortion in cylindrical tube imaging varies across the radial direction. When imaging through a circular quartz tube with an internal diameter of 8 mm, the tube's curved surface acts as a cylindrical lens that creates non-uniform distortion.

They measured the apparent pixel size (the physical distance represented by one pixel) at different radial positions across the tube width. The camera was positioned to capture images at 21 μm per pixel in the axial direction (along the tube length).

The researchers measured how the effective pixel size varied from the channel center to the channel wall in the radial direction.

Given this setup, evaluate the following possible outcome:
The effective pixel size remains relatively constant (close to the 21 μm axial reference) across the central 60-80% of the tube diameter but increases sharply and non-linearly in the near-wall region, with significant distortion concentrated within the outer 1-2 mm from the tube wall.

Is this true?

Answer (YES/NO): NO